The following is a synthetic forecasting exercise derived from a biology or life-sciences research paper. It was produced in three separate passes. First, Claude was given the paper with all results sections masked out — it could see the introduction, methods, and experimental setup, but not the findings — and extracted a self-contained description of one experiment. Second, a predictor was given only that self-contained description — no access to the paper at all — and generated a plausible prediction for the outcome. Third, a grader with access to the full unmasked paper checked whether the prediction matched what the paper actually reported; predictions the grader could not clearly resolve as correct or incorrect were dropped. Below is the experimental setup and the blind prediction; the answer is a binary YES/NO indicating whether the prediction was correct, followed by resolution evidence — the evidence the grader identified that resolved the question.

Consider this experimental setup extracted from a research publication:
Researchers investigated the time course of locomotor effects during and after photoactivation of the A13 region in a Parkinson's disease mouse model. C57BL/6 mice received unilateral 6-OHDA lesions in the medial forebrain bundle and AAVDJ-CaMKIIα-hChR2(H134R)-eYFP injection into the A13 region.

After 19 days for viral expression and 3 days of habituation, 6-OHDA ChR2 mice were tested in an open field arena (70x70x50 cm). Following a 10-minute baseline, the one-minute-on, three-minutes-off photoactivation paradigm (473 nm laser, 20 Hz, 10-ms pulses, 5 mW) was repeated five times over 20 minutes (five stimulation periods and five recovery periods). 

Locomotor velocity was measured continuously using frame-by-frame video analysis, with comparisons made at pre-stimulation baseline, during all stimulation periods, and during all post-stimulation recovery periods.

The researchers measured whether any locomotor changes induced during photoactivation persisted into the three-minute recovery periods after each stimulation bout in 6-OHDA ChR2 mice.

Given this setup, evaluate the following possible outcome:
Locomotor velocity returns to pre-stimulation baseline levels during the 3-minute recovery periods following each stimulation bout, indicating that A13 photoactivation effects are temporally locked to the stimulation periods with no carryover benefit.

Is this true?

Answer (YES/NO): YES